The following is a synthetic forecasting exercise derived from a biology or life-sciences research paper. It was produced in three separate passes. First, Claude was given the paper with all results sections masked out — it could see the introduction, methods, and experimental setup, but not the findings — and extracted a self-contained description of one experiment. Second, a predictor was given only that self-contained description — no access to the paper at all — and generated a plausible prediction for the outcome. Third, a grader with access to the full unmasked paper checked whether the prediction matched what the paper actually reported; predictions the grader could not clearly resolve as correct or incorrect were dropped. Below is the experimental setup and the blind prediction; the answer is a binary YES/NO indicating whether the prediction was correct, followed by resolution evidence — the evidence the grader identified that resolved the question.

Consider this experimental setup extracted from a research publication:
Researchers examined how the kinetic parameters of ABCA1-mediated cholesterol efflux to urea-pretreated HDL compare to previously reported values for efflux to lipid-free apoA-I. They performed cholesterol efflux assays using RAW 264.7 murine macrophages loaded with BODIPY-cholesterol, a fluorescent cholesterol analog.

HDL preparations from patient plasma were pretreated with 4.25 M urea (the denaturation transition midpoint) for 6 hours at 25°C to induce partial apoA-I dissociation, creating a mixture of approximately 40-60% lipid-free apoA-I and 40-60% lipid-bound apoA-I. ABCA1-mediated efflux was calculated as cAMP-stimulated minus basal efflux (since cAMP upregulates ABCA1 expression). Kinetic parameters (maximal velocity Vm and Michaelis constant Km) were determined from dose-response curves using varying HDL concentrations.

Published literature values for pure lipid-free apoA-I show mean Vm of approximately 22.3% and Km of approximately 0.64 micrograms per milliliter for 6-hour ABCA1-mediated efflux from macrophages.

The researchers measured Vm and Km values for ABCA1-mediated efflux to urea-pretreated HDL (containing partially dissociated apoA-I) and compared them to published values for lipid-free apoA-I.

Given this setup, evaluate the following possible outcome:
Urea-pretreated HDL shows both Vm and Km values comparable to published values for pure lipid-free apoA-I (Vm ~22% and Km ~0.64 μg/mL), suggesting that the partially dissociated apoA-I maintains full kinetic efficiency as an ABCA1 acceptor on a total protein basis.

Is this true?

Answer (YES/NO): NO